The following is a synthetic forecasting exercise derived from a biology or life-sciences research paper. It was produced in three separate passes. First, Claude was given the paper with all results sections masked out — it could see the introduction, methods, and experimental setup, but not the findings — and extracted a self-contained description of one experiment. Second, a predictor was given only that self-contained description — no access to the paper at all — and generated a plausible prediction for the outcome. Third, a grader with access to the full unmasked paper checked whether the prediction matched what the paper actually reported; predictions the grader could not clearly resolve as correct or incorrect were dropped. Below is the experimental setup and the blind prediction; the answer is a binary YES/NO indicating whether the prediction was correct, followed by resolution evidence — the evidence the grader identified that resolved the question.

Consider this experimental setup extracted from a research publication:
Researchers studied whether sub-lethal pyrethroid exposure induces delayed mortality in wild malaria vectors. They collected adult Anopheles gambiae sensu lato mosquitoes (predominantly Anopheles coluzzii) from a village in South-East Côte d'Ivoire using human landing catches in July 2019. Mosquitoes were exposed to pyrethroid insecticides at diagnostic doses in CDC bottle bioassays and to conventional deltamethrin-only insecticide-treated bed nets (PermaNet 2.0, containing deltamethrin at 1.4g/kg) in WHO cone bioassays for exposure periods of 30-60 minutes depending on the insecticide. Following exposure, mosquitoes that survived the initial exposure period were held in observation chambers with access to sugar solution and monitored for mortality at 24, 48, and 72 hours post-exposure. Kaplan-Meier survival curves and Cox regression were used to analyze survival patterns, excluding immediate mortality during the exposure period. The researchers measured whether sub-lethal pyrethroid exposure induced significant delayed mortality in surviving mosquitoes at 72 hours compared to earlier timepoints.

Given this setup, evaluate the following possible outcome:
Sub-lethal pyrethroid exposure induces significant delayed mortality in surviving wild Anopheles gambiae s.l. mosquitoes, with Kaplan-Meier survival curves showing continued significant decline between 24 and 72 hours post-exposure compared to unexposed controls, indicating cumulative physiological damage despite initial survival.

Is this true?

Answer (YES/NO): NO